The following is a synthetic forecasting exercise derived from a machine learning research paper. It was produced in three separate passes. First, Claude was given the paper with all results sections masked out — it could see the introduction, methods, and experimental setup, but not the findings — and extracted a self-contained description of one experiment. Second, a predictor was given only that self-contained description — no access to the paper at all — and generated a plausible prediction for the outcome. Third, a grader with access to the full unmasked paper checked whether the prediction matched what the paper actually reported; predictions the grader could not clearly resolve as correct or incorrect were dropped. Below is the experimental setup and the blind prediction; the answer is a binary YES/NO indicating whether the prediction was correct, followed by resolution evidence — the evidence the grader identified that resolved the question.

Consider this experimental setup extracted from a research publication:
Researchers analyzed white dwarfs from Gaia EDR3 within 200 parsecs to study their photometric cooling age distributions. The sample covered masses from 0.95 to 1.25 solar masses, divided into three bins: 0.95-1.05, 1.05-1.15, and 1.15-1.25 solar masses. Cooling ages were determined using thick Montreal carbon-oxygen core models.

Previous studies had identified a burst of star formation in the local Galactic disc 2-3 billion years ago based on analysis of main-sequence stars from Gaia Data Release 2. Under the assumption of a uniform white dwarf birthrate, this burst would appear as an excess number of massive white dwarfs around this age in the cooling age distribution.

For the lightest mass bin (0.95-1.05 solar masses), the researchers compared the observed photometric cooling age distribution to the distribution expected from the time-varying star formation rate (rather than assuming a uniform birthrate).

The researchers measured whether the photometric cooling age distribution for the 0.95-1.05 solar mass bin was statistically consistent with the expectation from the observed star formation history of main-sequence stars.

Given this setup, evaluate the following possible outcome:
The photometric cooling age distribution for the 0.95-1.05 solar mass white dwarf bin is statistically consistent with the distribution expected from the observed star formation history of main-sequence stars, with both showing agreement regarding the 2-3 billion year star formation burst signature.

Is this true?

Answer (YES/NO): YES